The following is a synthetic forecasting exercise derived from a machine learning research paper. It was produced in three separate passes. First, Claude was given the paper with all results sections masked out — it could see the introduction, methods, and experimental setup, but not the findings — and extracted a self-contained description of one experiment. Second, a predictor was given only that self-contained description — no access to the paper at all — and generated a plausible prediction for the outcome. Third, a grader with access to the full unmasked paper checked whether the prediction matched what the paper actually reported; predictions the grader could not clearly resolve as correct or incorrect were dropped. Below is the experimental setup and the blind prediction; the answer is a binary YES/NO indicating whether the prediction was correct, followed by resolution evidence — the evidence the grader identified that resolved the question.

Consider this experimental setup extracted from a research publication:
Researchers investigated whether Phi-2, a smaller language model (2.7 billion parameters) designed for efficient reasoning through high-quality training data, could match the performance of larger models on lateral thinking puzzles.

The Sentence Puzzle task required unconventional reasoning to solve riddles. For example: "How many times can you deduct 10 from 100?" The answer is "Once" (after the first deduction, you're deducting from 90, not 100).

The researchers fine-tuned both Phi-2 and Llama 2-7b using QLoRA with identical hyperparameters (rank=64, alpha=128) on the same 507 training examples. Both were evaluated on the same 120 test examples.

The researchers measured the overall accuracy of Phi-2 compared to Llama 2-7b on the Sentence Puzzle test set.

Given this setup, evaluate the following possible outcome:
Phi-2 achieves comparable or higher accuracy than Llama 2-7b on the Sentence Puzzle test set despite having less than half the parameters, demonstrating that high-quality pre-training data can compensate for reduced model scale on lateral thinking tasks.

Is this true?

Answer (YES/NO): NO